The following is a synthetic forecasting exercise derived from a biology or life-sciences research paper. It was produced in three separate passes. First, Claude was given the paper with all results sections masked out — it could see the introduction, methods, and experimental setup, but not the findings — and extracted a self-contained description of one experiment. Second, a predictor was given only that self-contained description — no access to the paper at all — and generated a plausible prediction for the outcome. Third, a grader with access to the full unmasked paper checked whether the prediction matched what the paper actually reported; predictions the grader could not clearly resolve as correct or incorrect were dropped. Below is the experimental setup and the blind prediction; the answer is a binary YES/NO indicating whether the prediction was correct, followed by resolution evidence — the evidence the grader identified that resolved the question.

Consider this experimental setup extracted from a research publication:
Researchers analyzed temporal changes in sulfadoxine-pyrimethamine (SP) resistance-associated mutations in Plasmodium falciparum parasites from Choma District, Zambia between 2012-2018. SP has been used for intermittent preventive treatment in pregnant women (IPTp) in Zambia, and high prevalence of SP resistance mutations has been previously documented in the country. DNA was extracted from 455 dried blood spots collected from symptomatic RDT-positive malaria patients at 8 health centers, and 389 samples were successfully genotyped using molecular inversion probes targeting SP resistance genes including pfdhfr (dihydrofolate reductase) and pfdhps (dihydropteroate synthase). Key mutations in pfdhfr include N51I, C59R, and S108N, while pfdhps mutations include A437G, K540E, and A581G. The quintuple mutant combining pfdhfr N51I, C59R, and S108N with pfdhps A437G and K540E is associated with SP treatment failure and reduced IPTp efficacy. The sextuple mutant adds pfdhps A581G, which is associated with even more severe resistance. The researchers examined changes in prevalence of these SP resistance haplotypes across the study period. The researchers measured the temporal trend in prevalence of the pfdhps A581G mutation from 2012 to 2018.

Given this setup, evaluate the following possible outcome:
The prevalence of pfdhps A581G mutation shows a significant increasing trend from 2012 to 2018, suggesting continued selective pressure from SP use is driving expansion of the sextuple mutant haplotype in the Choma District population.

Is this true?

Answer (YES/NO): NO